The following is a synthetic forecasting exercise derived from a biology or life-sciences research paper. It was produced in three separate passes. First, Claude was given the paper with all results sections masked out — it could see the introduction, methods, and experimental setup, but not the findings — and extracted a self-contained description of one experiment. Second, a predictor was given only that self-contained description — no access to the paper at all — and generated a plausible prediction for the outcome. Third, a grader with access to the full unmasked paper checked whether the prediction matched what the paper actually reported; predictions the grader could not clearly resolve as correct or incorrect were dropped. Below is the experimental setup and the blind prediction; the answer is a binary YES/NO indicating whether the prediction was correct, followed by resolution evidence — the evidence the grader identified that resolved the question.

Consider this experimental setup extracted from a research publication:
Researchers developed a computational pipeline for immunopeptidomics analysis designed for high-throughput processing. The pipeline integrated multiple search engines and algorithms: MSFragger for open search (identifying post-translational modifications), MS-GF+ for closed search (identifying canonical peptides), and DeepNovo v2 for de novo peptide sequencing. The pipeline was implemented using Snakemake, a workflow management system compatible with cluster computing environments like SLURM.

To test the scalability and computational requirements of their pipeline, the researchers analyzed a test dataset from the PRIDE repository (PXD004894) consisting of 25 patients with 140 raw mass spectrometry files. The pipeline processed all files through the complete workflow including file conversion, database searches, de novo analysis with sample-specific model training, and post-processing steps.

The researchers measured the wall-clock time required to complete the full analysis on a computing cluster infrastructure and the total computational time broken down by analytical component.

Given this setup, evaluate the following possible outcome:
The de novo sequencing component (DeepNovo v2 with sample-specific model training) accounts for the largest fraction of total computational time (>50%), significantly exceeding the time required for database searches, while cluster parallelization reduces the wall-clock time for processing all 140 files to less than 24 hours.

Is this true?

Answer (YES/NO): NO